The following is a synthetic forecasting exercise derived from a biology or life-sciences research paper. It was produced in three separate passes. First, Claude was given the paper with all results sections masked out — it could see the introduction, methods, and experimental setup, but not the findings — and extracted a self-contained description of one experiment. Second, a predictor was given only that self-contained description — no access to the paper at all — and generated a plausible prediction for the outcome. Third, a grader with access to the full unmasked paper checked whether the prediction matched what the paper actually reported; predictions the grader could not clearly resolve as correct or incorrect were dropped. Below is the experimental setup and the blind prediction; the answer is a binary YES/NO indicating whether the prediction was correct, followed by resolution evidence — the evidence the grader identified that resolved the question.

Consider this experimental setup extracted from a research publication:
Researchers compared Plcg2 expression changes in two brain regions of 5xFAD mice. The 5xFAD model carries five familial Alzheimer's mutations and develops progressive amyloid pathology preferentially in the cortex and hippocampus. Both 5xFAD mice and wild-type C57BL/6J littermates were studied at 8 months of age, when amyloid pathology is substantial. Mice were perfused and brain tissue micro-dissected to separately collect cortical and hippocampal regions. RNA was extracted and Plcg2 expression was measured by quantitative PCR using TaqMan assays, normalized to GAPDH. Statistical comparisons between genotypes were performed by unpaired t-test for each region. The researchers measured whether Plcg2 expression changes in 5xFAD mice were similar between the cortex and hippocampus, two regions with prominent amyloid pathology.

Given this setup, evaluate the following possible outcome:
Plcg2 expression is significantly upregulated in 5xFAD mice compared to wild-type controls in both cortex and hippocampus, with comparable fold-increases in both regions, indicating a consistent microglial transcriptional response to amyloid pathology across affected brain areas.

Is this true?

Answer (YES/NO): YES